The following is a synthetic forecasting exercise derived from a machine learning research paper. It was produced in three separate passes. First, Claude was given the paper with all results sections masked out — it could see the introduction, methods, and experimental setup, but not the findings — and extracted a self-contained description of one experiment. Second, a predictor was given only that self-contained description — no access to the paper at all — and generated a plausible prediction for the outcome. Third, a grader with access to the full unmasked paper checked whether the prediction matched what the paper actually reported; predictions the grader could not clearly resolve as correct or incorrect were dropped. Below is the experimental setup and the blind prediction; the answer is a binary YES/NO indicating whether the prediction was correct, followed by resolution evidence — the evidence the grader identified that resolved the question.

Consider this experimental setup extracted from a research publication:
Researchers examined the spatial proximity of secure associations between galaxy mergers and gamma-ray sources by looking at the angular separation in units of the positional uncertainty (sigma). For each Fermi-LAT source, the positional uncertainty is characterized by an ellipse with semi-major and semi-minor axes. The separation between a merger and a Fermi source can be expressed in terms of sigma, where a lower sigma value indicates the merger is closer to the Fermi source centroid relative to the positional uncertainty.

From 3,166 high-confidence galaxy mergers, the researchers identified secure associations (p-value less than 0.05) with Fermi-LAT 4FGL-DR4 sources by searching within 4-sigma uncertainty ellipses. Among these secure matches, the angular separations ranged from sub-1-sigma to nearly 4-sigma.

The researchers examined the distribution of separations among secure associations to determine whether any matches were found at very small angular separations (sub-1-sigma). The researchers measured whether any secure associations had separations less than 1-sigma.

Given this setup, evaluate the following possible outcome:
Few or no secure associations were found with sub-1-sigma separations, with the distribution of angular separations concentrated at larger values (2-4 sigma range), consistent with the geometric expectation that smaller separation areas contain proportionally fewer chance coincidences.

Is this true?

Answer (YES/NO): NO